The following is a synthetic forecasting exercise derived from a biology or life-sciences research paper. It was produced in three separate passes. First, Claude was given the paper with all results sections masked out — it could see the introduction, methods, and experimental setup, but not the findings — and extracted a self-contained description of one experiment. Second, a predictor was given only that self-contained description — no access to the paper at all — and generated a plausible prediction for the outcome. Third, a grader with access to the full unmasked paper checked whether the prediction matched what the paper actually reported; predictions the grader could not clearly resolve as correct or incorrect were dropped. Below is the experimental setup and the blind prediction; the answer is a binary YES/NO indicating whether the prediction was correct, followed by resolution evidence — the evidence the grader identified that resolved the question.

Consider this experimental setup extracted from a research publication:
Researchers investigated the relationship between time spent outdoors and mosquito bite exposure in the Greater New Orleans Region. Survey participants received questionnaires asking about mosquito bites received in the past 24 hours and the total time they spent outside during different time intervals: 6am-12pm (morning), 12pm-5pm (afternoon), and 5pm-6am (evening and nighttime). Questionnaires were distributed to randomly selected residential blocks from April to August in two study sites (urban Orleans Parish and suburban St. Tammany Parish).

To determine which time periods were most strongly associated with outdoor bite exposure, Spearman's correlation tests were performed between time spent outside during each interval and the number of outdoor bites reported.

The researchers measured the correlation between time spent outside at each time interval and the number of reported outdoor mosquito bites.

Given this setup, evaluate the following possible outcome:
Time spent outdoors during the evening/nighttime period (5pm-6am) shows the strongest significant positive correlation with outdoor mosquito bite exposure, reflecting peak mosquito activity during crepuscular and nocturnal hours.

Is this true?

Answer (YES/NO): YES